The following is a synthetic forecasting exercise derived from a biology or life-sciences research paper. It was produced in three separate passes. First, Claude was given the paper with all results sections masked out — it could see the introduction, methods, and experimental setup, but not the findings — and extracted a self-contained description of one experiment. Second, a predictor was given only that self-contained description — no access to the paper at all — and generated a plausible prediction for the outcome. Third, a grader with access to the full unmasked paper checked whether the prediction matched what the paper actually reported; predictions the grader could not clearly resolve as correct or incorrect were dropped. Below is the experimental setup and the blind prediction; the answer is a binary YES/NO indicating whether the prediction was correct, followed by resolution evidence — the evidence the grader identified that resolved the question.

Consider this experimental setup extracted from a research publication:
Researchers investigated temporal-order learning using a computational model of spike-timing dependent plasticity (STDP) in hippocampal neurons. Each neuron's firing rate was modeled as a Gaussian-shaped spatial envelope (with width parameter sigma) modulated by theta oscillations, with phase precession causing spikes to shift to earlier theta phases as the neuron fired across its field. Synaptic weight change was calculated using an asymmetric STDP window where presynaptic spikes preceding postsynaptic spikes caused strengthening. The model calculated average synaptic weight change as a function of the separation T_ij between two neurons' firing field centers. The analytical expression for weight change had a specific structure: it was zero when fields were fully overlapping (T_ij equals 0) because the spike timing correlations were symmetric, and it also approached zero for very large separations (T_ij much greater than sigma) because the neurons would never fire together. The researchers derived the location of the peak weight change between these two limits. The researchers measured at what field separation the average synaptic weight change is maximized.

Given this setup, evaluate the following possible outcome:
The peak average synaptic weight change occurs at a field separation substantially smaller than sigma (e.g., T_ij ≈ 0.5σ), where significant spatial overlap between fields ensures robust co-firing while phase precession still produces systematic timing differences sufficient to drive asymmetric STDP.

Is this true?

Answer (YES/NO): NO